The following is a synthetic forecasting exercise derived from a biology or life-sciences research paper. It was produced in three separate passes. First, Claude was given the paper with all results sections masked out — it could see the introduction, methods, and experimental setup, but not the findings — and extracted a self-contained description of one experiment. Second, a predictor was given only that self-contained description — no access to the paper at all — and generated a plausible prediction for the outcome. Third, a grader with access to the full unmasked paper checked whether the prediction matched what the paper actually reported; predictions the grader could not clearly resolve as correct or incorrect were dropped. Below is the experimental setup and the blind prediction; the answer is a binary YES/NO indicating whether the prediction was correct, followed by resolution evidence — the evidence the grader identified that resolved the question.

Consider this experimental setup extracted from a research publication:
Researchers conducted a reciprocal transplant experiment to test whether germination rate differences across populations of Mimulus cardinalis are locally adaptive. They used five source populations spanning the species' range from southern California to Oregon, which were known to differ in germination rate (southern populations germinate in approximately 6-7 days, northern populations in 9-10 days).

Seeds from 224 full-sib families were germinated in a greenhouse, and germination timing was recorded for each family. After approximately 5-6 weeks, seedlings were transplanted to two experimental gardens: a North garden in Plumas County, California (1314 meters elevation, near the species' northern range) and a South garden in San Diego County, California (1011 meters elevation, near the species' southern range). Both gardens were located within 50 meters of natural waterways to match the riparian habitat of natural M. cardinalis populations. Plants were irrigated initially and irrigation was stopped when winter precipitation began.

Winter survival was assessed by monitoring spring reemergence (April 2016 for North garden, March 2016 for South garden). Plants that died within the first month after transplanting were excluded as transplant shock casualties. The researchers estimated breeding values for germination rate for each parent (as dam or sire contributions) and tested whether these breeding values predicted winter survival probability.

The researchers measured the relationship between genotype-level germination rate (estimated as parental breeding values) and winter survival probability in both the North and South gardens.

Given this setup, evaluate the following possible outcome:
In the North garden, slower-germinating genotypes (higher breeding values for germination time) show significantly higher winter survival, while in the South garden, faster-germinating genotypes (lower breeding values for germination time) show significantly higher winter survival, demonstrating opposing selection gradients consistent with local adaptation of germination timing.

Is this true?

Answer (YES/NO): NO